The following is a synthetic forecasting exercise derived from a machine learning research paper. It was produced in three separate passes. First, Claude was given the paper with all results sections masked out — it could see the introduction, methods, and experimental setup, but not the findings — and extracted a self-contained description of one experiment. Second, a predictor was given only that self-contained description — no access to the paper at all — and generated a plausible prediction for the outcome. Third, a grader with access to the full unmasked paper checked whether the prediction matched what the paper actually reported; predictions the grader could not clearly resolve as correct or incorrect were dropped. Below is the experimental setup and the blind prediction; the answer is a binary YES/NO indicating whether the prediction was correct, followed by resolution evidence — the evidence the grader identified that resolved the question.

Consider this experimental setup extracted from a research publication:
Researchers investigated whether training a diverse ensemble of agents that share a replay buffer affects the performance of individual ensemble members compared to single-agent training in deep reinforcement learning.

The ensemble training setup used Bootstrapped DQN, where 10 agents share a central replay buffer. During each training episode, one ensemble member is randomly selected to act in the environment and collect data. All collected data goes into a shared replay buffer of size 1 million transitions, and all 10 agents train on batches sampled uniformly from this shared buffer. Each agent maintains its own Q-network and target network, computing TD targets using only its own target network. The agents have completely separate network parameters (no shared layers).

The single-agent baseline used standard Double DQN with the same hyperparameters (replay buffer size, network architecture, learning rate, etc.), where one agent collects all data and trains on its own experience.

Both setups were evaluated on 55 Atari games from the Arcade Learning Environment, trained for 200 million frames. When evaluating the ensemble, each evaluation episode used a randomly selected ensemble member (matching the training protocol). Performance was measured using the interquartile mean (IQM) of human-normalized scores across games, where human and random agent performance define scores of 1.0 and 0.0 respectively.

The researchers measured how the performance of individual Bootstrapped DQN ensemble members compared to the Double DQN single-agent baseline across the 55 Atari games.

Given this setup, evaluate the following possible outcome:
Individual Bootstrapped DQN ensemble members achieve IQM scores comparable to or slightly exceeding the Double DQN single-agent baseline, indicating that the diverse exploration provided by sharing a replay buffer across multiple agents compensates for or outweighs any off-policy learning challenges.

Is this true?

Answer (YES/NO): NO